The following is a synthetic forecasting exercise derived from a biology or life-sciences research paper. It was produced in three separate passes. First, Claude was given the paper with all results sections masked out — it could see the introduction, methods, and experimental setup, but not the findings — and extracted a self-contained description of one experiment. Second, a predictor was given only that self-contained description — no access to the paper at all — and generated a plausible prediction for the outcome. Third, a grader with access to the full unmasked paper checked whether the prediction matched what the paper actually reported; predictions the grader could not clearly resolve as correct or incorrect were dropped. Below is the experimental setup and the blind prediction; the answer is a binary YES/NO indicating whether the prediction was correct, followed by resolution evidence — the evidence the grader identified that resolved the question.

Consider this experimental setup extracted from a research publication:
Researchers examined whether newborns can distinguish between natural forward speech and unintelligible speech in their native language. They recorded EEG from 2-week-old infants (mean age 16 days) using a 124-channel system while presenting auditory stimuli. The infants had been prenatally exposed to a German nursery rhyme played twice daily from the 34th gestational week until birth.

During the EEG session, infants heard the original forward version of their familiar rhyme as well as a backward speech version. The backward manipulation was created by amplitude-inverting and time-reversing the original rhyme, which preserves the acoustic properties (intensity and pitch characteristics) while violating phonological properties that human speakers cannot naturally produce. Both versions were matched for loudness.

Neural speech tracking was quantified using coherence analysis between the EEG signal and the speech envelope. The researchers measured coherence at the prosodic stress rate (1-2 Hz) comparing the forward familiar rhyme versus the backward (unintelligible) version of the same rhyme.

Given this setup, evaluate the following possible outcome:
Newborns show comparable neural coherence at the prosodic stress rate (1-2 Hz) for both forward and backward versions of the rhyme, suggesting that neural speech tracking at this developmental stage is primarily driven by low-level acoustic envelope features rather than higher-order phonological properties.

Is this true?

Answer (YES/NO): NO